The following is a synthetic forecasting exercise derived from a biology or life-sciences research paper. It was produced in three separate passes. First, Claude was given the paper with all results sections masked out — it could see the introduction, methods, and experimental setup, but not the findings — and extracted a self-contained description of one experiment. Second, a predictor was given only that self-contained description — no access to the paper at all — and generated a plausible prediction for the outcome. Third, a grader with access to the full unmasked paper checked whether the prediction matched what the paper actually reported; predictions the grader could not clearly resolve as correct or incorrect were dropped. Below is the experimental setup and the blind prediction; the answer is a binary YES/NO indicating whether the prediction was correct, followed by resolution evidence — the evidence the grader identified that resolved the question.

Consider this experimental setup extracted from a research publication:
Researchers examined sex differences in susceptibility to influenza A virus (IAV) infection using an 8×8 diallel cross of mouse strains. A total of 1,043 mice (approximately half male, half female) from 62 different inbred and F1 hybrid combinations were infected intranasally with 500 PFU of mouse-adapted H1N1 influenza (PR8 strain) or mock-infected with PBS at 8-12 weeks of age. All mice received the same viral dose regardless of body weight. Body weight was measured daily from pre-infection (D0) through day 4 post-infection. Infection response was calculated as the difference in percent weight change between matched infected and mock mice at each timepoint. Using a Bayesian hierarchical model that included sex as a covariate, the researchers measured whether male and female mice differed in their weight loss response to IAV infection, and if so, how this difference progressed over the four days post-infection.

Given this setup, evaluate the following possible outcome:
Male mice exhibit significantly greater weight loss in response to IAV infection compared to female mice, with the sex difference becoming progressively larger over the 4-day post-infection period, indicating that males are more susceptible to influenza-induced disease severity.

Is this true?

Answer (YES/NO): NO